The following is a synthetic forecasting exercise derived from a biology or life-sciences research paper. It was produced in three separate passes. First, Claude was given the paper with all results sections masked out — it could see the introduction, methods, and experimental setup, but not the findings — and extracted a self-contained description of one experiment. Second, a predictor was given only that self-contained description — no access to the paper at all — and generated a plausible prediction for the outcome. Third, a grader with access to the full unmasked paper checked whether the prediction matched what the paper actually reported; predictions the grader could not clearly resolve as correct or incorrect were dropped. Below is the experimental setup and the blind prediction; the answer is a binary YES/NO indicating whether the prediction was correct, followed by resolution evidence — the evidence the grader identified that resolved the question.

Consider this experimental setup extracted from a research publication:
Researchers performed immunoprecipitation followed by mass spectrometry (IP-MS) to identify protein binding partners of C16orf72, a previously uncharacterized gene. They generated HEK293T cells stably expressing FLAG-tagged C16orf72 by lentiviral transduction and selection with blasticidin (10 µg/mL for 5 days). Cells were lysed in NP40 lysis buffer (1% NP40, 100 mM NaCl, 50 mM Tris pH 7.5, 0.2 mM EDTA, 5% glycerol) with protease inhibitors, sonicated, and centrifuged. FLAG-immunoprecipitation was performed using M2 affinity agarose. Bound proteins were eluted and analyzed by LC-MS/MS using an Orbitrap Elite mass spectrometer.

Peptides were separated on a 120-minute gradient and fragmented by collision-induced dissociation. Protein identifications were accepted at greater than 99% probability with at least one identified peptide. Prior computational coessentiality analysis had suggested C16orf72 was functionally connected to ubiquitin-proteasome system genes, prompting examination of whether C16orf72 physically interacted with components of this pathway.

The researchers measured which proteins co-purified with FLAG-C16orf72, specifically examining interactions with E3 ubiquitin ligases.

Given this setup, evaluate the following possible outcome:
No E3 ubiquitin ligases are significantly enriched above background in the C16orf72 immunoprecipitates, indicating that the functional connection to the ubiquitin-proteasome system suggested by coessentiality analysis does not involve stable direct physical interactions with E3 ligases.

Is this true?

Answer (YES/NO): NO